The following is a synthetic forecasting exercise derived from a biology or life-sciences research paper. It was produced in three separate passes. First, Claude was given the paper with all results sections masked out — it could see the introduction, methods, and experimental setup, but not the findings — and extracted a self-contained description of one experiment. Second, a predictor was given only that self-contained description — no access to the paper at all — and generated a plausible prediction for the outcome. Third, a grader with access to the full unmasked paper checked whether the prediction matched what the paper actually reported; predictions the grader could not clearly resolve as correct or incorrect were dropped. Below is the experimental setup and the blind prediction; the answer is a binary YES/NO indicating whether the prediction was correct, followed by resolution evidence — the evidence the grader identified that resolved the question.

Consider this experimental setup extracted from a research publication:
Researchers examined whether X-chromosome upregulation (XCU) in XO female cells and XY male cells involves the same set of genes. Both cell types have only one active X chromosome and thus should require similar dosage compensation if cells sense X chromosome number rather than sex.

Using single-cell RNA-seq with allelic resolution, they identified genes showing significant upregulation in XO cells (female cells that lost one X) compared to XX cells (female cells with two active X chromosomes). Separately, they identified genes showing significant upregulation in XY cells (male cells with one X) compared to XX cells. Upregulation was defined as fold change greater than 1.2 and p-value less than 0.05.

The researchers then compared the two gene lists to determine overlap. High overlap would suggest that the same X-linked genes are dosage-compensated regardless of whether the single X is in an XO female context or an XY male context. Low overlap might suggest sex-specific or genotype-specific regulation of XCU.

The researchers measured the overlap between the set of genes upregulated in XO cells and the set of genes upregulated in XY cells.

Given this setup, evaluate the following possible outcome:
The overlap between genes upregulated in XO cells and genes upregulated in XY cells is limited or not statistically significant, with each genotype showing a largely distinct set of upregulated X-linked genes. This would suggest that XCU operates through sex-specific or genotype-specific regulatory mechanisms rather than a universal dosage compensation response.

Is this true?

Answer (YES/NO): NO